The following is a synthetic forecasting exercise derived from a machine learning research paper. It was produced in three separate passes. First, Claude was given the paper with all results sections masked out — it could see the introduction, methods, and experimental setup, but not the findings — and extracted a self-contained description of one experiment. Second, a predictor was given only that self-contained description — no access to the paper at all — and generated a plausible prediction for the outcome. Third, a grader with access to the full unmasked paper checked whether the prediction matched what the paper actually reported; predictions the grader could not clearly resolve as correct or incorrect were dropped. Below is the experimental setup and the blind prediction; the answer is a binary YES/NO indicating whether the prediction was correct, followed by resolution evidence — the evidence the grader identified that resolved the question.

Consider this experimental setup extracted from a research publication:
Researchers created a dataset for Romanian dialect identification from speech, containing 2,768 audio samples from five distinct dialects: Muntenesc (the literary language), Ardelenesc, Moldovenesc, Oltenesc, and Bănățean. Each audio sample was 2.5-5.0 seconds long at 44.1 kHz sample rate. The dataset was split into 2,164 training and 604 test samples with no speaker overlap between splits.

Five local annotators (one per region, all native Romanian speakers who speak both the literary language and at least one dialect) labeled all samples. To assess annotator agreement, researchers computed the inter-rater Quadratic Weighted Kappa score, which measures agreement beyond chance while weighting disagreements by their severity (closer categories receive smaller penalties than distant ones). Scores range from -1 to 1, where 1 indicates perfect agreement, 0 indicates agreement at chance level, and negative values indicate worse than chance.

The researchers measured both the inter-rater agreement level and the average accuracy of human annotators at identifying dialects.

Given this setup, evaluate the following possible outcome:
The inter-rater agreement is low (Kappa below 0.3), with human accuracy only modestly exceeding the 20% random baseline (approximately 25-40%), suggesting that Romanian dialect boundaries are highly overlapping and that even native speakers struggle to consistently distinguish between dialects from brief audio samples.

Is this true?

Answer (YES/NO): NO